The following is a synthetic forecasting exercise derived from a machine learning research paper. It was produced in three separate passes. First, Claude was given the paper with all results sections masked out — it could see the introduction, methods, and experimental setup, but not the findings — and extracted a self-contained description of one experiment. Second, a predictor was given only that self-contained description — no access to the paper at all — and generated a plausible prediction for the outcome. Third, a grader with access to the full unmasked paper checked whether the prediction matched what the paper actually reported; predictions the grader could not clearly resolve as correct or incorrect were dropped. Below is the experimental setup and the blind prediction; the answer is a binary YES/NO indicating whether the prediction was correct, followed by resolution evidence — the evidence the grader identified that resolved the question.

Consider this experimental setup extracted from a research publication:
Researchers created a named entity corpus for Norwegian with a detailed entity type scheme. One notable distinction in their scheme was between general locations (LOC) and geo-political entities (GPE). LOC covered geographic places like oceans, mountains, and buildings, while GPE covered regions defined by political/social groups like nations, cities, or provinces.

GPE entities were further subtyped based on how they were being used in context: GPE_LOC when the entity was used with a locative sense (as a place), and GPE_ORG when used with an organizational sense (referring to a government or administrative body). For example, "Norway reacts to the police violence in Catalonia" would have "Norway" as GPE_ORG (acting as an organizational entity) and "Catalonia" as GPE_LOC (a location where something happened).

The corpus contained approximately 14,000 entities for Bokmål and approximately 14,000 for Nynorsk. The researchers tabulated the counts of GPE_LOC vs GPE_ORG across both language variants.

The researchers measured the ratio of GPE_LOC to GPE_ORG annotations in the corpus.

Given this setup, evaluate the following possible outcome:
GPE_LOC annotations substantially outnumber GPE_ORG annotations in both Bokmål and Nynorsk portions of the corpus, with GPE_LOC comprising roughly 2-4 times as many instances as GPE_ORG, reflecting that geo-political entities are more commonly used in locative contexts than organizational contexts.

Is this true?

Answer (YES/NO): NO